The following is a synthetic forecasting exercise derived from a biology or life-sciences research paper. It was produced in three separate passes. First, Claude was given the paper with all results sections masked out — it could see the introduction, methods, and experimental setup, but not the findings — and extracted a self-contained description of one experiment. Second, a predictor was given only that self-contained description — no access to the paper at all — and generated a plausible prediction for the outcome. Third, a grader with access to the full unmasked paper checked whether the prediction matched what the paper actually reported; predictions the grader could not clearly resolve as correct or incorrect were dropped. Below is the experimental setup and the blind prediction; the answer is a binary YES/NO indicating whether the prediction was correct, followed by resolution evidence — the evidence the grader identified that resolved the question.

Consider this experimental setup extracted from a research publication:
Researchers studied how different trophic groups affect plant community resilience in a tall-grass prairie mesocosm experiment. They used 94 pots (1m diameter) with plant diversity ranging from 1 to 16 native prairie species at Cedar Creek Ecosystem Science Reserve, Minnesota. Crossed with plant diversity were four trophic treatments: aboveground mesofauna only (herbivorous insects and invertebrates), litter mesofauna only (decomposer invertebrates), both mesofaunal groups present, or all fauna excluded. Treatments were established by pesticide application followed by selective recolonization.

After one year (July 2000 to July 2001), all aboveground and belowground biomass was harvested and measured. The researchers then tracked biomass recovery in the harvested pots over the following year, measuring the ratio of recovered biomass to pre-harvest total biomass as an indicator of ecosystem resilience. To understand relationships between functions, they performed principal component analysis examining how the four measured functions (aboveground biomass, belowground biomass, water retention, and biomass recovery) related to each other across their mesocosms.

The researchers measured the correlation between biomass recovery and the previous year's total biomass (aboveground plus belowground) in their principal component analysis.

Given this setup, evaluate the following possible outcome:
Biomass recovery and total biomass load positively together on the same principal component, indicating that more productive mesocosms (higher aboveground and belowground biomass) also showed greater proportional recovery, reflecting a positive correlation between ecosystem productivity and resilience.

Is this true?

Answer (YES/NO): NO